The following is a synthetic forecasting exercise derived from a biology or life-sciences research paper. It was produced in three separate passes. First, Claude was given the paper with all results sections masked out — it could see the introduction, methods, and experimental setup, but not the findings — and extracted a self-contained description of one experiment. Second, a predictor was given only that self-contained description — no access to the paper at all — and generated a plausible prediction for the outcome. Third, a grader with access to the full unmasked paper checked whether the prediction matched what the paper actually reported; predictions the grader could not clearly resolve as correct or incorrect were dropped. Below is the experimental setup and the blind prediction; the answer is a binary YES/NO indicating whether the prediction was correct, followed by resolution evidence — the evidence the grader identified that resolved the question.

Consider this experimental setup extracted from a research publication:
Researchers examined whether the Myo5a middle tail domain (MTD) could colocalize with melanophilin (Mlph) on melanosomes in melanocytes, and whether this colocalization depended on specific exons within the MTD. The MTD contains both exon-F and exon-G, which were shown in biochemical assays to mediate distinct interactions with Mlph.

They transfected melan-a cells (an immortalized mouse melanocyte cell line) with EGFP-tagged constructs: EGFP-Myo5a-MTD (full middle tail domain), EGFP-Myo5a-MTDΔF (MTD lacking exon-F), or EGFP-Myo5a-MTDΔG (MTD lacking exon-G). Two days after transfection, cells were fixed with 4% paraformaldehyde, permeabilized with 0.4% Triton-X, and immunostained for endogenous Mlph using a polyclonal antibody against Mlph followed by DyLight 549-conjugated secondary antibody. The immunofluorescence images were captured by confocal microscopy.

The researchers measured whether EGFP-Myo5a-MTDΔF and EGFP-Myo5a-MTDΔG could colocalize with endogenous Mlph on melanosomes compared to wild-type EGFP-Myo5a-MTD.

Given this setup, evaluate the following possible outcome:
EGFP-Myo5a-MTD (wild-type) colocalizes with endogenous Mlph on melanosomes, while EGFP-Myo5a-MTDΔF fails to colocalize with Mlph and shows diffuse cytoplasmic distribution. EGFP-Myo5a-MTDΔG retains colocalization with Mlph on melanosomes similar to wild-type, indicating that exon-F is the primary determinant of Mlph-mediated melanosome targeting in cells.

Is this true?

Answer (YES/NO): NO